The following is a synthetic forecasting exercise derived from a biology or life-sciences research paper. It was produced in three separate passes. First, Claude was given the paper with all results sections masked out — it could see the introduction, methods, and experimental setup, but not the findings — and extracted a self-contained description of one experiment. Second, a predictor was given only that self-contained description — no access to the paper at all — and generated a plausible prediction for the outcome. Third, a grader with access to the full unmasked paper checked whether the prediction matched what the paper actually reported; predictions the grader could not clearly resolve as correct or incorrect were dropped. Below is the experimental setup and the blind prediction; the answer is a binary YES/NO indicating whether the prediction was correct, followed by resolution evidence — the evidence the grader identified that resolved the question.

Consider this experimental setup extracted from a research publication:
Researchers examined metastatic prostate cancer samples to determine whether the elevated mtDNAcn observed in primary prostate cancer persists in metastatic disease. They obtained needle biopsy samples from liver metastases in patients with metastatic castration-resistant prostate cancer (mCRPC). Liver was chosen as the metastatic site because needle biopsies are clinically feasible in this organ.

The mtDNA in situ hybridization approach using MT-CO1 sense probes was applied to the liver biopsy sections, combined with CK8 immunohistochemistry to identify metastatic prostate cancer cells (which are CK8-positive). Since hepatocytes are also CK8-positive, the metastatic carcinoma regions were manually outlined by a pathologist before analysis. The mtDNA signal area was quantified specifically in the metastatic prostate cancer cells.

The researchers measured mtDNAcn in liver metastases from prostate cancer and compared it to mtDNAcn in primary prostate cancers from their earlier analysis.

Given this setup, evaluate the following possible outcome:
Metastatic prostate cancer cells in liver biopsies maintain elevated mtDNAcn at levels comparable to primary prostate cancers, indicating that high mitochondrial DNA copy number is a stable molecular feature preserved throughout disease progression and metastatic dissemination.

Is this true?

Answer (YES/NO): NO